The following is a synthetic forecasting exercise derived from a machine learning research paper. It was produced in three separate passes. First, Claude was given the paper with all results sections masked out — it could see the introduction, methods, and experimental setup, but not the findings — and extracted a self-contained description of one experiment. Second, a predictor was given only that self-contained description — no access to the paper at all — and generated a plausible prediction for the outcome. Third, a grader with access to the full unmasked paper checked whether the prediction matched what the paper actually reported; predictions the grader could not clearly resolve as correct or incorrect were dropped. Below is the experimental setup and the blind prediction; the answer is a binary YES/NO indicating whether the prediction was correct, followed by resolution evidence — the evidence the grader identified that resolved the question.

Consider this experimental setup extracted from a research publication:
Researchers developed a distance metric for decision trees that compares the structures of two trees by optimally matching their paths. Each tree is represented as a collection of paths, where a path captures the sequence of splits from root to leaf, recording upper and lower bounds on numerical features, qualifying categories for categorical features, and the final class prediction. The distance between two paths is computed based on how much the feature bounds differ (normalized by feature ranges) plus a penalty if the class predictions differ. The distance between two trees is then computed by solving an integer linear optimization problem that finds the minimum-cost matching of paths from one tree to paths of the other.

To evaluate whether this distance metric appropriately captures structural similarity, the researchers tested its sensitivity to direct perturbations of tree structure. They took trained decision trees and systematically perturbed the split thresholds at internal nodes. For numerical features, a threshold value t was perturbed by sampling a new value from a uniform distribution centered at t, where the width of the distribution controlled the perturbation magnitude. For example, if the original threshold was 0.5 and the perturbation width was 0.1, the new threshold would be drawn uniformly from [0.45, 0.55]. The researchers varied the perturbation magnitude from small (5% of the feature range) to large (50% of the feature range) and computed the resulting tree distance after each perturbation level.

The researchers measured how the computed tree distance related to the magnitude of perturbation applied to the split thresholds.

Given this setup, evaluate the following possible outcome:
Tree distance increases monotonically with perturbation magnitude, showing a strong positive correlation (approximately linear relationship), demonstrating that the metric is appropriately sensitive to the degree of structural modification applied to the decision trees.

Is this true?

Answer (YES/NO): YES